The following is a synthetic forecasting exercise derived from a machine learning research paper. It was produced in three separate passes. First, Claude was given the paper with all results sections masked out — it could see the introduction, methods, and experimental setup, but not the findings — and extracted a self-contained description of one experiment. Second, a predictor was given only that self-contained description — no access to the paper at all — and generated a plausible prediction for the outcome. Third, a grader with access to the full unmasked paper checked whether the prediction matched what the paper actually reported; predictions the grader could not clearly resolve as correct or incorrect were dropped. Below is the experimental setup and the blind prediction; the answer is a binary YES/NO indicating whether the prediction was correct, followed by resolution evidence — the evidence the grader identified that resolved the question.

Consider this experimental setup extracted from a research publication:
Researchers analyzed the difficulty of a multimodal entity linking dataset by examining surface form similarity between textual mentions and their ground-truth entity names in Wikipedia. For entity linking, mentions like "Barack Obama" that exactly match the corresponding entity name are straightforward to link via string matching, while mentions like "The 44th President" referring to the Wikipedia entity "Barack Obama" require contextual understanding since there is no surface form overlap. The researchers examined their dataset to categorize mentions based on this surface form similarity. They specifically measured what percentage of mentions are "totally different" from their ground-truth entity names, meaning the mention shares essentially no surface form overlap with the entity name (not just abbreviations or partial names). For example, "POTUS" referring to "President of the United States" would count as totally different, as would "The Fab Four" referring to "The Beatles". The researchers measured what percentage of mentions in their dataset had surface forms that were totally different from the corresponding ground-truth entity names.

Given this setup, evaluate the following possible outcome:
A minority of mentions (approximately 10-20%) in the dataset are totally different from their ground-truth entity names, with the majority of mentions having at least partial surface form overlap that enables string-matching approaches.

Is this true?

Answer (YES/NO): YES